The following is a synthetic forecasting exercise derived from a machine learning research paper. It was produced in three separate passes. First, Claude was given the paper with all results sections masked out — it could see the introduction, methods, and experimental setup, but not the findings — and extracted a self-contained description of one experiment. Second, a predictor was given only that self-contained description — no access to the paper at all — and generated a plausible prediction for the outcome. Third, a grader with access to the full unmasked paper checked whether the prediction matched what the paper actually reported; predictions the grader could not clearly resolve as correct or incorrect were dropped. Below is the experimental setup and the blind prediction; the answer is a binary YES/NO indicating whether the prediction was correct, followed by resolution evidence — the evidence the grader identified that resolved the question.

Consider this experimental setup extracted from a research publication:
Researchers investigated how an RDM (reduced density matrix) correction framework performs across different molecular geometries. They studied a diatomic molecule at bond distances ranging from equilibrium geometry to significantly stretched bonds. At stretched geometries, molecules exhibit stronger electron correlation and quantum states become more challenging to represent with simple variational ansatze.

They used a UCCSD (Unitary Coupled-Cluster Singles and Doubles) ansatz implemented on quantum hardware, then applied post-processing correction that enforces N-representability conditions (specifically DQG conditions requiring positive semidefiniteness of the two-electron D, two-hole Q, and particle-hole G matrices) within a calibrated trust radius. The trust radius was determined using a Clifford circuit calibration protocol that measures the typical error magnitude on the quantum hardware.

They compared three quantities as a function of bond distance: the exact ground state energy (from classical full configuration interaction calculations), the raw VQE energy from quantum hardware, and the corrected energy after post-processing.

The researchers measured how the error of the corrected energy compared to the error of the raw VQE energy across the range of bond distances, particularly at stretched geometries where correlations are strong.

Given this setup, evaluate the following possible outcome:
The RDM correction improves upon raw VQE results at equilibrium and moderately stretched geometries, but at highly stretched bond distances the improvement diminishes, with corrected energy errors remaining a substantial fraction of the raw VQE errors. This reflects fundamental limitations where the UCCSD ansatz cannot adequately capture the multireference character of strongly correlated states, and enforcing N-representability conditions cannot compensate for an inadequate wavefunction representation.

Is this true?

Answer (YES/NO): NO